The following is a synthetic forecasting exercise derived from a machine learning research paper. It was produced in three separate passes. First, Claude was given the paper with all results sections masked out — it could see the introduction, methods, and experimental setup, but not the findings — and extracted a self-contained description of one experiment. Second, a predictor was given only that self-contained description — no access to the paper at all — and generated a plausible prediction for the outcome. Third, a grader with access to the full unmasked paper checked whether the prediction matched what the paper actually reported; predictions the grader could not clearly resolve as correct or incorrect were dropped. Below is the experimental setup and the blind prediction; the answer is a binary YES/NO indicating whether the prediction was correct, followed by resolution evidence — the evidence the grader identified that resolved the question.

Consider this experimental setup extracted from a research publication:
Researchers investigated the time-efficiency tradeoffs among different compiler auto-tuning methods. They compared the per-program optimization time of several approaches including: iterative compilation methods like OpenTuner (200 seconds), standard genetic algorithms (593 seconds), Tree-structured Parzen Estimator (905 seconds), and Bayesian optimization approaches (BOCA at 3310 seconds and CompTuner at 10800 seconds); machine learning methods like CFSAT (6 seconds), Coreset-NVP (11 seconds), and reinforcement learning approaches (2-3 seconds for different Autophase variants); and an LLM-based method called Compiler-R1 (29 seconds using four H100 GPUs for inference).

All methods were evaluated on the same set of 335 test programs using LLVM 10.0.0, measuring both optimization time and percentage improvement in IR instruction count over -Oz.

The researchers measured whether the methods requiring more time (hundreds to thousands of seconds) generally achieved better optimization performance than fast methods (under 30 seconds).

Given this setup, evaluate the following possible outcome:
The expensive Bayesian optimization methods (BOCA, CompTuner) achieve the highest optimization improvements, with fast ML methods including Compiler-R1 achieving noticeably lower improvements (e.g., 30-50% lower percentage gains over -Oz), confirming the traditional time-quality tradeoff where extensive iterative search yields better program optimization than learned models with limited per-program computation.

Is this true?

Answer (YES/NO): NO